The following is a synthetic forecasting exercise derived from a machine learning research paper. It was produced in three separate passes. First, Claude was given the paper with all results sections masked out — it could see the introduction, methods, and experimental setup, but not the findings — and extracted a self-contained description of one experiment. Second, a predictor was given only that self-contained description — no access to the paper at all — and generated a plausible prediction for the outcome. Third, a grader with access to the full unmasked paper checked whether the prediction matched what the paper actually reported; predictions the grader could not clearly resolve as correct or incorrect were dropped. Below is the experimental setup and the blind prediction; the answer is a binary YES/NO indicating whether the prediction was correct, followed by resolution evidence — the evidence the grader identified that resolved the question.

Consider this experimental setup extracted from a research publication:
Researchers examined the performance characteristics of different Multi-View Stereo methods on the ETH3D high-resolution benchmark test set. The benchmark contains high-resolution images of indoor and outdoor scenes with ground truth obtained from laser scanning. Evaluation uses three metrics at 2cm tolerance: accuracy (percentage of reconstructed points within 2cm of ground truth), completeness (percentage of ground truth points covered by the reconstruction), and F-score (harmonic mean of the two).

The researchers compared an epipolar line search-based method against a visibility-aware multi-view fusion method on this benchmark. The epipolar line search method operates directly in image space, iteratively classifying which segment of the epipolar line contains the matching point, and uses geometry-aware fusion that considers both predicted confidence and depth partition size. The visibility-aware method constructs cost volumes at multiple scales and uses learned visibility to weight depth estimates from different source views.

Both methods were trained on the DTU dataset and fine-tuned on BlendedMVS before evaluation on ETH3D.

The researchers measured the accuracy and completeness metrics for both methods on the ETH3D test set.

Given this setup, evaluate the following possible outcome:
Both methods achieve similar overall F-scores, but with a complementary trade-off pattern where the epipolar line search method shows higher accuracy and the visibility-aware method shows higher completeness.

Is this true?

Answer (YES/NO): NO